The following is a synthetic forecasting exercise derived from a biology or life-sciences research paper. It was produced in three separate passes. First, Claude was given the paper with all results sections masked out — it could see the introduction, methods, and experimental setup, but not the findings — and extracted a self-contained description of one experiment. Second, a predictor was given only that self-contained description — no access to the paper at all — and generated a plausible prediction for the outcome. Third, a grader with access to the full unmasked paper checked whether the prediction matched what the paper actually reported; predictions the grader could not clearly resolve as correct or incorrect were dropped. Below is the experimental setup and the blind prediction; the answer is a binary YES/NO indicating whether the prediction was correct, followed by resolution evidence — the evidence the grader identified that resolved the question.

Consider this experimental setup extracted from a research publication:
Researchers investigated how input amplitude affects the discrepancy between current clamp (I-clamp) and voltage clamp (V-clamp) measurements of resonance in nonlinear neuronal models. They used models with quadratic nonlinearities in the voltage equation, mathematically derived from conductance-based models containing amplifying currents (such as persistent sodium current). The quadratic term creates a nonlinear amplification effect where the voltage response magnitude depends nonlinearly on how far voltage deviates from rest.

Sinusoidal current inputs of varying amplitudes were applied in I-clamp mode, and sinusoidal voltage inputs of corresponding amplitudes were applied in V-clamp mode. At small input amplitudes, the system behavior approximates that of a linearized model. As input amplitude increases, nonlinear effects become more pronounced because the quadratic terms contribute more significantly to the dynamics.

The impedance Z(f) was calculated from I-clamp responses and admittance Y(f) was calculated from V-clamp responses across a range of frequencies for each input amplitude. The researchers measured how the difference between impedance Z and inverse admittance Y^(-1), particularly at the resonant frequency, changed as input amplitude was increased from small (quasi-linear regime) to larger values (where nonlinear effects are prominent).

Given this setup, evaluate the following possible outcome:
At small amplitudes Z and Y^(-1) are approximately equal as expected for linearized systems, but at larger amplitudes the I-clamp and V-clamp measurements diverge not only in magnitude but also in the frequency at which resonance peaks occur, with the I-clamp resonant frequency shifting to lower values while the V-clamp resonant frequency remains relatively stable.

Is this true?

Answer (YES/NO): YES